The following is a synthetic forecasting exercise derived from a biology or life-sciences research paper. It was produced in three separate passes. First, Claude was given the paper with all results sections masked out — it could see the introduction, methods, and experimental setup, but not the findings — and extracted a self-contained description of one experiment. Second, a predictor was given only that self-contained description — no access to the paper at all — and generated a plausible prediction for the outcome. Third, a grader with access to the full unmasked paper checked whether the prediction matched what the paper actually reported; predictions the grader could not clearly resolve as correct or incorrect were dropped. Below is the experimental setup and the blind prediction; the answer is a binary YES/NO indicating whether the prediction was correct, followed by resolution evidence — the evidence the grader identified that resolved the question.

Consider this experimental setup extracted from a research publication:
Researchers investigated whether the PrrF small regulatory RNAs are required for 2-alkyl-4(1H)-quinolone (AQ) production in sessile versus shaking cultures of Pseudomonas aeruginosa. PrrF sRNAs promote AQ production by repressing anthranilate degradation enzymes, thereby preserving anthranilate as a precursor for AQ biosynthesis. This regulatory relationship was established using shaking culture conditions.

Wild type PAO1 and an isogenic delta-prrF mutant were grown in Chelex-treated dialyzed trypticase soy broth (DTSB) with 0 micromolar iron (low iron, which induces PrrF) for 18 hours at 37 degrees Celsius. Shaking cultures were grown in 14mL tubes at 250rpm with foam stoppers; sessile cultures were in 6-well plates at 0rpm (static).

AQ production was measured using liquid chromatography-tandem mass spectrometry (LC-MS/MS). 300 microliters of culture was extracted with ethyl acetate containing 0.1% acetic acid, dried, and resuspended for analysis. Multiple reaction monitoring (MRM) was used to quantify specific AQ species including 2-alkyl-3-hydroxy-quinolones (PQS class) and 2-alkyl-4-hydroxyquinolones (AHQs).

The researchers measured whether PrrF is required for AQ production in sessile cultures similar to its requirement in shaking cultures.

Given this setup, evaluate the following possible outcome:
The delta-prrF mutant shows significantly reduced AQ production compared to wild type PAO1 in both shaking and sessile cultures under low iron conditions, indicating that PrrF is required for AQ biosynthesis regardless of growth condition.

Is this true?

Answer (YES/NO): YES